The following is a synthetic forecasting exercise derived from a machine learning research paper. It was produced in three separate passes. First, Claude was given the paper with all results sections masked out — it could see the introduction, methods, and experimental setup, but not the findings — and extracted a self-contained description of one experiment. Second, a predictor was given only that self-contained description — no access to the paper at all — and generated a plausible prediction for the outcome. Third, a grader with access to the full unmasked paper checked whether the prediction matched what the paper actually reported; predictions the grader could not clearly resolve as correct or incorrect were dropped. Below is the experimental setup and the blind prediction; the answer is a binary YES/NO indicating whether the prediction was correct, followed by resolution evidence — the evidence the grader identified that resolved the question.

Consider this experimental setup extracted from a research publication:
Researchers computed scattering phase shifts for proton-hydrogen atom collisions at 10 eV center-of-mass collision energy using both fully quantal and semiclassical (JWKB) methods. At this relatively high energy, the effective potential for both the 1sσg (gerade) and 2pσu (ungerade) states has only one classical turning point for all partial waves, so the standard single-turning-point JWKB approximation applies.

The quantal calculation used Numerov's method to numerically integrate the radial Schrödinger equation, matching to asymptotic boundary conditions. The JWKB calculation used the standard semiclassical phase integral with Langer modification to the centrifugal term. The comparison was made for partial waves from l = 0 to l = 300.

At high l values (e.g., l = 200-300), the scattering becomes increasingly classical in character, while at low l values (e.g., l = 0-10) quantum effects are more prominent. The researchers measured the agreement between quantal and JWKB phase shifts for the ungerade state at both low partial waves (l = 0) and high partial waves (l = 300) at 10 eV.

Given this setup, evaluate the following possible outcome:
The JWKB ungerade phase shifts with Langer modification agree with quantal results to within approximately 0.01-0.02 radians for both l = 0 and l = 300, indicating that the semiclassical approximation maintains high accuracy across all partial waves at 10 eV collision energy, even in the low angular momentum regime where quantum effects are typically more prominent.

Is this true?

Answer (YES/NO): YES